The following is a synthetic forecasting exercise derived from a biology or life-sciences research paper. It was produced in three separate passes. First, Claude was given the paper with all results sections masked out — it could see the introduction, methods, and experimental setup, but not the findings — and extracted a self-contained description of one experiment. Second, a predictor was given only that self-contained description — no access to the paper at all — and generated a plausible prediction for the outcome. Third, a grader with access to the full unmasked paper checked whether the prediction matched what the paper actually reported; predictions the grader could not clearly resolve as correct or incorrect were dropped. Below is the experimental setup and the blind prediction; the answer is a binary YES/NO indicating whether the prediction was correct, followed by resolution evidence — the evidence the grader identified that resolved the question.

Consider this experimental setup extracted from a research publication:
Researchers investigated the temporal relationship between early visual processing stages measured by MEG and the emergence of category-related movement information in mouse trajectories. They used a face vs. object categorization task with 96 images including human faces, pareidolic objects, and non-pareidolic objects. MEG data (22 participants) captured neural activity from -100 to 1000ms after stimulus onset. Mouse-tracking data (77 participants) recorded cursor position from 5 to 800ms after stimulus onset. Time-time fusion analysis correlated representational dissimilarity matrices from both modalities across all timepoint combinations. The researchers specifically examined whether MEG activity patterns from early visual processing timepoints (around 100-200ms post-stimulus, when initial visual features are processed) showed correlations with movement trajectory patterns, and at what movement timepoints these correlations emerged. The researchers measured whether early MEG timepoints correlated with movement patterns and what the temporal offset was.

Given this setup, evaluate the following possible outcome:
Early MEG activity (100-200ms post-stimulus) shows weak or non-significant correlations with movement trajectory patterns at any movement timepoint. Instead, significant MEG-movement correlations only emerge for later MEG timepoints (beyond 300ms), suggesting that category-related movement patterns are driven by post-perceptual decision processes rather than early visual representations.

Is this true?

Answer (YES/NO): NO